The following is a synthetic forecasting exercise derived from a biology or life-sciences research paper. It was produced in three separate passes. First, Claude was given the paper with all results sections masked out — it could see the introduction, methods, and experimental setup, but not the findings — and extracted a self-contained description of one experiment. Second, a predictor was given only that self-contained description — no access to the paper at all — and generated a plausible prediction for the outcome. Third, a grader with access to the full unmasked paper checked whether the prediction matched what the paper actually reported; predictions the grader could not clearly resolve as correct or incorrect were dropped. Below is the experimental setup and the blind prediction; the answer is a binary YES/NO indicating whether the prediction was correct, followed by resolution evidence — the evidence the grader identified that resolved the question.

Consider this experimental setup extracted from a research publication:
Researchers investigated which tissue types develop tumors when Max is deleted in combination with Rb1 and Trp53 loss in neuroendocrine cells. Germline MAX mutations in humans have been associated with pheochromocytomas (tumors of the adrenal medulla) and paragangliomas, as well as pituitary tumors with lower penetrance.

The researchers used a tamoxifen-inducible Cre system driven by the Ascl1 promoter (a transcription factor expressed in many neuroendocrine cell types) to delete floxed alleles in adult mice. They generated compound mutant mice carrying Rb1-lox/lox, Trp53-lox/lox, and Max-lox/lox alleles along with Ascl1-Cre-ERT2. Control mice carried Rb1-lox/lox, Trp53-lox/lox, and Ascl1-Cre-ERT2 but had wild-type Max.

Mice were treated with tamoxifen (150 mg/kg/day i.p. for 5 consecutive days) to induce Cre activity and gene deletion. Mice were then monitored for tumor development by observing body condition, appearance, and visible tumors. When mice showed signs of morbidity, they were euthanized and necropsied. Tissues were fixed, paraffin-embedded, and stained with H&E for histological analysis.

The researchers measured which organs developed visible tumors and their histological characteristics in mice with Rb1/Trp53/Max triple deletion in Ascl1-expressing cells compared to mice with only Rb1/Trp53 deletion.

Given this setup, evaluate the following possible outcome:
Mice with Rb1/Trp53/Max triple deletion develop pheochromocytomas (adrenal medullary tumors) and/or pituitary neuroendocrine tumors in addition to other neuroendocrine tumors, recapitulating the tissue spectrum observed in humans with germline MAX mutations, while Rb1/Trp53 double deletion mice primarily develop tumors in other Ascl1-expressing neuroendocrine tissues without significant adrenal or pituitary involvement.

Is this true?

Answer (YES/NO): NO